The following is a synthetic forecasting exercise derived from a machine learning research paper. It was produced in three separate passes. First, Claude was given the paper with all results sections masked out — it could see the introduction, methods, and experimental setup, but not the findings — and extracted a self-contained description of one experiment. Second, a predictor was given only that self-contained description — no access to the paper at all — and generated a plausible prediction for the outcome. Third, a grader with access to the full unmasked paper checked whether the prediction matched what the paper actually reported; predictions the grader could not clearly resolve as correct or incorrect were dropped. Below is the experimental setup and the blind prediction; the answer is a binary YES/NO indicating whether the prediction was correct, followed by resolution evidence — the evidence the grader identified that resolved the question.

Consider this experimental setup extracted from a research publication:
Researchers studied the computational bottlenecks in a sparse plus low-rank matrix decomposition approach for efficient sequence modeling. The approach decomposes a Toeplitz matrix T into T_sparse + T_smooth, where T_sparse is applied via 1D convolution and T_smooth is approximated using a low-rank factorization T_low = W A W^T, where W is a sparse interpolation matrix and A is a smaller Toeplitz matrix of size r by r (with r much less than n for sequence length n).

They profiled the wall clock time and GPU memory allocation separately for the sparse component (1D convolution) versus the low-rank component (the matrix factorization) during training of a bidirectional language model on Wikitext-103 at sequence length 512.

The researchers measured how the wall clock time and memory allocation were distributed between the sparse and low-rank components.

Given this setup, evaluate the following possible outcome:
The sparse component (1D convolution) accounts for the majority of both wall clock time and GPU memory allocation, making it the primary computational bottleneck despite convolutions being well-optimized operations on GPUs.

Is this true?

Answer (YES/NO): NO